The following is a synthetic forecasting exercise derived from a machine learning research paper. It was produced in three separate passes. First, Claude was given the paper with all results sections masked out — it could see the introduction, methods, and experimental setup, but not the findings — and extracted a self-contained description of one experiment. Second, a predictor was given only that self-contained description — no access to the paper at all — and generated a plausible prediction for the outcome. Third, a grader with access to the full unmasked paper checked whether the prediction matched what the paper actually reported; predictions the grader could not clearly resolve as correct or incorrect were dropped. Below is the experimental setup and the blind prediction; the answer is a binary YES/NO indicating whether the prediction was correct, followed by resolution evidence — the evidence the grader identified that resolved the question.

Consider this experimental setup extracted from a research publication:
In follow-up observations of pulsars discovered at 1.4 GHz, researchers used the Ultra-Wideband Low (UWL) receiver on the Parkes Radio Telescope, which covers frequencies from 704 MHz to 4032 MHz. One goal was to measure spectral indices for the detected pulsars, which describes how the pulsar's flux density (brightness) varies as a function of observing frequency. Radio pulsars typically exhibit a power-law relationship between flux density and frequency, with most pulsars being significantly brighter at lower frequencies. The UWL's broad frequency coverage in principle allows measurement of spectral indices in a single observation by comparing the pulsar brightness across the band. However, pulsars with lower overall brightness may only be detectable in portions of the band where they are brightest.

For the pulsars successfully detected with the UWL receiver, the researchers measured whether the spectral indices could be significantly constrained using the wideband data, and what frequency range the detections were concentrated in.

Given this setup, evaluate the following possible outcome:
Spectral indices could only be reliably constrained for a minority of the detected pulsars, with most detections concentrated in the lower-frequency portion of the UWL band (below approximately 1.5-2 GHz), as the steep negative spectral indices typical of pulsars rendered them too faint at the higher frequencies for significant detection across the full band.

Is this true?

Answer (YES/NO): NO